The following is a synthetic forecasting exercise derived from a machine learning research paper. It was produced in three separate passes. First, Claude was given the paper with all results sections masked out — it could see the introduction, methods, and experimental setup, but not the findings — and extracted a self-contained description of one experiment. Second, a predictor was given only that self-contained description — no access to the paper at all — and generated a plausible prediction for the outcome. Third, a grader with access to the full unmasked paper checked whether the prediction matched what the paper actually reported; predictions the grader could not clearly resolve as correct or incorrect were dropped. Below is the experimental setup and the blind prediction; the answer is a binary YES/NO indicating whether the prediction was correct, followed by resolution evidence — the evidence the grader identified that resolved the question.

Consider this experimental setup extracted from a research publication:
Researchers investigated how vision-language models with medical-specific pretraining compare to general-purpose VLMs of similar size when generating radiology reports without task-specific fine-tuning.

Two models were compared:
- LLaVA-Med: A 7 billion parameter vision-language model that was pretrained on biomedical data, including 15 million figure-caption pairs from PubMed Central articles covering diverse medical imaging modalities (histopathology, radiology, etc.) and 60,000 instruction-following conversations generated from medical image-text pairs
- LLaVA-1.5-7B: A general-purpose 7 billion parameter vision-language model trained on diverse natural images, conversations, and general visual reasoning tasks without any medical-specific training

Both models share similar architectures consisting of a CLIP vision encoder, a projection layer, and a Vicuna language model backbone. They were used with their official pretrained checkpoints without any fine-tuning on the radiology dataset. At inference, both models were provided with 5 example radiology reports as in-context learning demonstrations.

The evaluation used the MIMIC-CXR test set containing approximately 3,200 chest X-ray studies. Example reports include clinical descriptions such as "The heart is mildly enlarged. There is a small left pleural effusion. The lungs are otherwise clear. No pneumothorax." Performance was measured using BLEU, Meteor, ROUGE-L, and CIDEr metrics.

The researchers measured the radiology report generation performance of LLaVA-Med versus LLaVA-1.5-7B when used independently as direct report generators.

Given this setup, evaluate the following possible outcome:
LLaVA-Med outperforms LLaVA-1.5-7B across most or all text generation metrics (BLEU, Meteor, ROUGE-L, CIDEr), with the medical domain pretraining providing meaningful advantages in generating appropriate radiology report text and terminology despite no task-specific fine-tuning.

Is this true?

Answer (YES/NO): NO